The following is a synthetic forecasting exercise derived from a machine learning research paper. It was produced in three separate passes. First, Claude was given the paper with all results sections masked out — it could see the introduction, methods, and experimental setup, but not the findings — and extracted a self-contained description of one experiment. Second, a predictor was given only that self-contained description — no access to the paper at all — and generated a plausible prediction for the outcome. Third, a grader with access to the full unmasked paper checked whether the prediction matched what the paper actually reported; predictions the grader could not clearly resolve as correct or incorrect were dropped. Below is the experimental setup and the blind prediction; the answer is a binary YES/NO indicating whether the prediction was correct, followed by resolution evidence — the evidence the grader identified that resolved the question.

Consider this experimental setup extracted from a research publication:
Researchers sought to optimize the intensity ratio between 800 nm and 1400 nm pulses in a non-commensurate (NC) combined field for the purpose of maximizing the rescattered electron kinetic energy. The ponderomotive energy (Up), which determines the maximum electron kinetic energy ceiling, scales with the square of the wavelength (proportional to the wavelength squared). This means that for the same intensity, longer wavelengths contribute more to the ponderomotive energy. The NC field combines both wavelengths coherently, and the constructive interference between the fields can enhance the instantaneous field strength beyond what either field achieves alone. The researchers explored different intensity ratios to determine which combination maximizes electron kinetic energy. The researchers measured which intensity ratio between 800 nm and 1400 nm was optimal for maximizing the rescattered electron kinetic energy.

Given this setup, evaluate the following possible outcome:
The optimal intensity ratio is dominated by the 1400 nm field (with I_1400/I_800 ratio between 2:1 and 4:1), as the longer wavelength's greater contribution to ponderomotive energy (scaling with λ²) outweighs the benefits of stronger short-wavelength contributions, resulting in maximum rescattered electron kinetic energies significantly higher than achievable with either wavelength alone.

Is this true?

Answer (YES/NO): YES